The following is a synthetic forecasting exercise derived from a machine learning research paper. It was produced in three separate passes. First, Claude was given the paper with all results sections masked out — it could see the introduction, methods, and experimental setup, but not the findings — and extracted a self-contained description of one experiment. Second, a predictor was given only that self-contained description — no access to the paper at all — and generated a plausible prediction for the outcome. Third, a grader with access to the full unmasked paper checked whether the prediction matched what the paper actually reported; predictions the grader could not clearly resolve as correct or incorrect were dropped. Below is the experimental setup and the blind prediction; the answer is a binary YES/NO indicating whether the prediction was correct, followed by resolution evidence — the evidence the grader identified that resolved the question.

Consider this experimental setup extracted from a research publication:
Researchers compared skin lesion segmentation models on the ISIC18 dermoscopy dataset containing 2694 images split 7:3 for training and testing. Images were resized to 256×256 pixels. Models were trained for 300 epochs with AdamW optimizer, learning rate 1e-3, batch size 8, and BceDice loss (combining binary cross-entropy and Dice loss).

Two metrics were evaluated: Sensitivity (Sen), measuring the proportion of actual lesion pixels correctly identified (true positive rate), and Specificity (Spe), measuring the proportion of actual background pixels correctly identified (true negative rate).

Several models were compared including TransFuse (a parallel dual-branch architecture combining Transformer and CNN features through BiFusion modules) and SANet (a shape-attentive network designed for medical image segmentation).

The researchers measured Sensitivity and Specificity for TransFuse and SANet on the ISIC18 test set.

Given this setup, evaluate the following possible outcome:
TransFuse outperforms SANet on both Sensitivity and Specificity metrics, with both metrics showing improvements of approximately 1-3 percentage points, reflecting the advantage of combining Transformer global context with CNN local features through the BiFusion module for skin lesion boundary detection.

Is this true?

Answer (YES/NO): NO